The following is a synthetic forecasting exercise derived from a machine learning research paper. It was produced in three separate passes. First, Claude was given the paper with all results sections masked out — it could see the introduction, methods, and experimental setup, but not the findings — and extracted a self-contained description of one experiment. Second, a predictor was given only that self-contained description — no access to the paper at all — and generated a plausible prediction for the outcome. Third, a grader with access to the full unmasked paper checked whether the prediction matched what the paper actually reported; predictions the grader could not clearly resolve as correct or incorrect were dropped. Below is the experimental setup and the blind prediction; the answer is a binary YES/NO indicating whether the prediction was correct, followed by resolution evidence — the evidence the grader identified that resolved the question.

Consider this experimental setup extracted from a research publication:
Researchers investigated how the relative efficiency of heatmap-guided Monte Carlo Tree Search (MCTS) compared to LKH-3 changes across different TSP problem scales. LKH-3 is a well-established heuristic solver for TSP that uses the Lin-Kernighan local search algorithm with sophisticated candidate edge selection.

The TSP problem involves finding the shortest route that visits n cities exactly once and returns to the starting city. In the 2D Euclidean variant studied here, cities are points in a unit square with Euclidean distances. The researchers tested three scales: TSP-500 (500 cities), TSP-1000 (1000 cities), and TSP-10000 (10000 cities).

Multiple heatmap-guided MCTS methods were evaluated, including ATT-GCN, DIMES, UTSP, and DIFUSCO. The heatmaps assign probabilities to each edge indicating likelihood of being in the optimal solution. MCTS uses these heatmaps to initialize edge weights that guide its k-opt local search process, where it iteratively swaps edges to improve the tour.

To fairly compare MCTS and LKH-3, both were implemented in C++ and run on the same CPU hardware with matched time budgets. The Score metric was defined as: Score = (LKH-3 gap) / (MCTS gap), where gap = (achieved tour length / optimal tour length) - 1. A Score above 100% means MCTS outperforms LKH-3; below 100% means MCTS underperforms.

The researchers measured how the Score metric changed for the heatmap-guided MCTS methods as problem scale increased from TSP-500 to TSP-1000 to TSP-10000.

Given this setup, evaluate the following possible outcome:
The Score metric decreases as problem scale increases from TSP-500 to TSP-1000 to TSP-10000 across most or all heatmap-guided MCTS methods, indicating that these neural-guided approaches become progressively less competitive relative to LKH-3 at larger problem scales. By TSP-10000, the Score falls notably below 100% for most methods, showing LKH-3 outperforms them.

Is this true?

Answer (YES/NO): NO